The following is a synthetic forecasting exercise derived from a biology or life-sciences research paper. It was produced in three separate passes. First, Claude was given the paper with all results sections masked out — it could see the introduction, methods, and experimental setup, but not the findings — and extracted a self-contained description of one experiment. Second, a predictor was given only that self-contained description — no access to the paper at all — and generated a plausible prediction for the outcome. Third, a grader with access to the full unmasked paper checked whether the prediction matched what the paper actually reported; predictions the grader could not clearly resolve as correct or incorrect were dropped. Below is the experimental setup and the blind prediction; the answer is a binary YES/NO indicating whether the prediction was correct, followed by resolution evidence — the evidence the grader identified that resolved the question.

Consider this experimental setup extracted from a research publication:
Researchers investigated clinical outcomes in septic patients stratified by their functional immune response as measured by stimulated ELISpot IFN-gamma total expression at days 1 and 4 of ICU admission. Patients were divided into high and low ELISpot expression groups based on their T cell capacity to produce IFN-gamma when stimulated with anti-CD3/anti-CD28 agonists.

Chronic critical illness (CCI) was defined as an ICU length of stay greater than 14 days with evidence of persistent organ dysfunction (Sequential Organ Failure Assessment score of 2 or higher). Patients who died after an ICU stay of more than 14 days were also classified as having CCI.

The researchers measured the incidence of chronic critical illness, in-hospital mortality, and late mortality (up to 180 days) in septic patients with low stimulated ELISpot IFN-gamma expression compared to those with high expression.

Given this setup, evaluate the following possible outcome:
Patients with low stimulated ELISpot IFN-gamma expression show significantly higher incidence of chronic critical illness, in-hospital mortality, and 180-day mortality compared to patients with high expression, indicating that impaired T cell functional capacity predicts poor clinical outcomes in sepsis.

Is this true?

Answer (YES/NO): YES